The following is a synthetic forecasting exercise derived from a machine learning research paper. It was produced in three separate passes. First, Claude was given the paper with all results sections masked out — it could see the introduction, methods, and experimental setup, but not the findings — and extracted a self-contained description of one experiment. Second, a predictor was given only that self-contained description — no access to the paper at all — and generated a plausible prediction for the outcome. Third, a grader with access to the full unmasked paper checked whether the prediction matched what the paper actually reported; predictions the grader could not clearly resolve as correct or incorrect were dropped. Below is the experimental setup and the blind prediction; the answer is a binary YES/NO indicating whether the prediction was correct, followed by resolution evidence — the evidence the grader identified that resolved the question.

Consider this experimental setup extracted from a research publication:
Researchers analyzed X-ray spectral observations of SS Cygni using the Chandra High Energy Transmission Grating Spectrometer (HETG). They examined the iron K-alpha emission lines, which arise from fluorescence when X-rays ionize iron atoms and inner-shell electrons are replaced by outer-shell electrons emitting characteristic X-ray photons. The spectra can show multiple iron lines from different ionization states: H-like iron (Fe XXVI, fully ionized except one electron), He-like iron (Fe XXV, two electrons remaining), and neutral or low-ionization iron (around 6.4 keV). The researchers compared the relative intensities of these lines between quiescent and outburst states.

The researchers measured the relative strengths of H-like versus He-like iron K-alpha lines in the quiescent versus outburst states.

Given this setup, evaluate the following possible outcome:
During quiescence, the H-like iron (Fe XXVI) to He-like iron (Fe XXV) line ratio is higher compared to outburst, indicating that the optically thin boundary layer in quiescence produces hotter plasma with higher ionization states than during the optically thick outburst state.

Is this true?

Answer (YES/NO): YES